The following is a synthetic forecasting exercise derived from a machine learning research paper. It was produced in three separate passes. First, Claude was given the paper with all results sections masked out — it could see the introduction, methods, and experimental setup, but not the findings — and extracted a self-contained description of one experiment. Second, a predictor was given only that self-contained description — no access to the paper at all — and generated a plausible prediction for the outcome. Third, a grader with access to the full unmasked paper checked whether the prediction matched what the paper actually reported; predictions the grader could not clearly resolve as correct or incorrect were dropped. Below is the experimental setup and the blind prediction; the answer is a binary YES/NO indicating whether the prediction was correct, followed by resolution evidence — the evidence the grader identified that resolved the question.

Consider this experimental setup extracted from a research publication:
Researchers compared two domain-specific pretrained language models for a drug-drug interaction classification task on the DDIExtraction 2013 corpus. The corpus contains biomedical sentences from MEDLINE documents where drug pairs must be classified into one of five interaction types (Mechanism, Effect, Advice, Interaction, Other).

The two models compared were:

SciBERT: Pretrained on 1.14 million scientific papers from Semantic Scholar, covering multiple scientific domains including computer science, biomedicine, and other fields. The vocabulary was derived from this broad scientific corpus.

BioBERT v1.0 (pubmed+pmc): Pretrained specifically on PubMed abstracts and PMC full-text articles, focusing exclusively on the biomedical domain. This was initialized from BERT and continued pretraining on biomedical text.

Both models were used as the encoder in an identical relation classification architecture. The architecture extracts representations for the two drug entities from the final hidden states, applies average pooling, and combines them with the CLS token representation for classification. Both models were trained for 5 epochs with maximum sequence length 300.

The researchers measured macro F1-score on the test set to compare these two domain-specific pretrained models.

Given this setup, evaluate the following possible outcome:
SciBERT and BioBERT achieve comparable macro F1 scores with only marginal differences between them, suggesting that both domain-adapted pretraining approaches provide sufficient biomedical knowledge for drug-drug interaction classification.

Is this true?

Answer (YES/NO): NO